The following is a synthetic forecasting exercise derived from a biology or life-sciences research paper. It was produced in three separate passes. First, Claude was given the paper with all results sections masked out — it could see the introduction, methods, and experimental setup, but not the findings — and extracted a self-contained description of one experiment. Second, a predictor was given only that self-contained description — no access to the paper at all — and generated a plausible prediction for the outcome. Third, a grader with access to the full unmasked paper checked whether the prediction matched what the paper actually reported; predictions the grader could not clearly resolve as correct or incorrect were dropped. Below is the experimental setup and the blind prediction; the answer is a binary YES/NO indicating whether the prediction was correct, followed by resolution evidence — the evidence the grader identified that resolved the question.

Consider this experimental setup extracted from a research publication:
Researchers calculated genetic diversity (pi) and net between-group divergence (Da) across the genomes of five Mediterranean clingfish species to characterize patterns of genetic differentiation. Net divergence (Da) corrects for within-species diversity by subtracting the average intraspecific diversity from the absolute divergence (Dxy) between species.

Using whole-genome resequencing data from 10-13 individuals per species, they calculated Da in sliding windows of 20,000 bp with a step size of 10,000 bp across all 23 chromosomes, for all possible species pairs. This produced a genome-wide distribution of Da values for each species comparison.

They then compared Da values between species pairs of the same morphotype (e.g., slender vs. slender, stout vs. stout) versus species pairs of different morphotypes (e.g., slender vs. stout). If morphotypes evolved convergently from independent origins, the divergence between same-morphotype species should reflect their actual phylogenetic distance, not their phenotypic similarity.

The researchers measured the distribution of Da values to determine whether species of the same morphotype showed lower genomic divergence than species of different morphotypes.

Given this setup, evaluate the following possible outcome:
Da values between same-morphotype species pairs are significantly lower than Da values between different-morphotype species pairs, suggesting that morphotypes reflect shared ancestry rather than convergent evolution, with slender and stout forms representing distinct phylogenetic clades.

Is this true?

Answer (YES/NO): NO